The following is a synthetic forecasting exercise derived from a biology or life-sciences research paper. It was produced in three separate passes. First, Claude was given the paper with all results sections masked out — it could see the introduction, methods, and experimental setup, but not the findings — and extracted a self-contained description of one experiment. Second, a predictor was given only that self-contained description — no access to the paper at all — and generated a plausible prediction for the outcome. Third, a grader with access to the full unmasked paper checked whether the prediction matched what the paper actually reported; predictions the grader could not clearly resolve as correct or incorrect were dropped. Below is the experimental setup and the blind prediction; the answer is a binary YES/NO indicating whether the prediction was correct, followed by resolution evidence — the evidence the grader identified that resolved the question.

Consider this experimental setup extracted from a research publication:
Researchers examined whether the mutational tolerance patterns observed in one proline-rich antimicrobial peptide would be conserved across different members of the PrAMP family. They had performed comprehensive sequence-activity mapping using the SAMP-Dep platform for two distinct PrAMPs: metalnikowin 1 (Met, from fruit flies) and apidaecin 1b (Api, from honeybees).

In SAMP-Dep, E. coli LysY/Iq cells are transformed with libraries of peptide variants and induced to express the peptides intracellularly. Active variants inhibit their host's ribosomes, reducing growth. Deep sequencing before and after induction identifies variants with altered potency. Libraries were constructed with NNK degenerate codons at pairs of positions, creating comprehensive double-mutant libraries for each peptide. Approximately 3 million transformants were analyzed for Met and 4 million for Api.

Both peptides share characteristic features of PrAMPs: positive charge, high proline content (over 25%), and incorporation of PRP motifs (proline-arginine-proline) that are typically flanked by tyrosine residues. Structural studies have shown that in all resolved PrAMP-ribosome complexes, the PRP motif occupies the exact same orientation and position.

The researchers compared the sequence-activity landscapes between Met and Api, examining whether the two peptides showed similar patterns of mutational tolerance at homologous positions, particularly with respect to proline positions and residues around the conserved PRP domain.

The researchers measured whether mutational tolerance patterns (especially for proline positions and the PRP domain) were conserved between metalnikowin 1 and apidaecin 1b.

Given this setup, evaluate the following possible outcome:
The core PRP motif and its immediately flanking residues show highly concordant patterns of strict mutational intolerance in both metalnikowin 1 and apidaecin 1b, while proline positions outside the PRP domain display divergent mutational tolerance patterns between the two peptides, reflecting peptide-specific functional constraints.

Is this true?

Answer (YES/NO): NO